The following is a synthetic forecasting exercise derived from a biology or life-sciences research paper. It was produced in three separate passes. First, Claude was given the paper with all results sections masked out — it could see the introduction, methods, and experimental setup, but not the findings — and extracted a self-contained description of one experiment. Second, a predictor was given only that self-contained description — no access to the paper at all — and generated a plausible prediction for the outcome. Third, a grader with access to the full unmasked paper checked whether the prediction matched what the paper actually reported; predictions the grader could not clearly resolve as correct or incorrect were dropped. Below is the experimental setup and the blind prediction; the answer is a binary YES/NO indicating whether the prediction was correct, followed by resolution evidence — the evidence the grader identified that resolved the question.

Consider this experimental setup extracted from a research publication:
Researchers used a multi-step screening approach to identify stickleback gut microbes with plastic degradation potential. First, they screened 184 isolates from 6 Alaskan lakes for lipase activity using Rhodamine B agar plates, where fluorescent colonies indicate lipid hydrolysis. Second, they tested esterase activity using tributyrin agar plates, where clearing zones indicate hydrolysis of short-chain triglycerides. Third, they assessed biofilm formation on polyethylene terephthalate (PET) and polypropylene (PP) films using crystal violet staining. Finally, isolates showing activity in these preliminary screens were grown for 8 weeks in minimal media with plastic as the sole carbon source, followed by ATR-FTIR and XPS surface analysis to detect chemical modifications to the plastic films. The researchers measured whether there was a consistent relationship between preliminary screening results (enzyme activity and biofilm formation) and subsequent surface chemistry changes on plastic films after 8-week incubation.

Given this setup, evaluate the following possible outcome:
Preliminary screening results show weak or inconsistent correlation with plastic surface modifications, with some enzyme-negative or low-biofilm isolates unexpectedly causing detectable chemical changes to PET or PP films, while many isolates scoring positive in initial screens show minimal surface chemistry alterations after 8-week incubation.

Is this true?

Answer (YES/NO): NO